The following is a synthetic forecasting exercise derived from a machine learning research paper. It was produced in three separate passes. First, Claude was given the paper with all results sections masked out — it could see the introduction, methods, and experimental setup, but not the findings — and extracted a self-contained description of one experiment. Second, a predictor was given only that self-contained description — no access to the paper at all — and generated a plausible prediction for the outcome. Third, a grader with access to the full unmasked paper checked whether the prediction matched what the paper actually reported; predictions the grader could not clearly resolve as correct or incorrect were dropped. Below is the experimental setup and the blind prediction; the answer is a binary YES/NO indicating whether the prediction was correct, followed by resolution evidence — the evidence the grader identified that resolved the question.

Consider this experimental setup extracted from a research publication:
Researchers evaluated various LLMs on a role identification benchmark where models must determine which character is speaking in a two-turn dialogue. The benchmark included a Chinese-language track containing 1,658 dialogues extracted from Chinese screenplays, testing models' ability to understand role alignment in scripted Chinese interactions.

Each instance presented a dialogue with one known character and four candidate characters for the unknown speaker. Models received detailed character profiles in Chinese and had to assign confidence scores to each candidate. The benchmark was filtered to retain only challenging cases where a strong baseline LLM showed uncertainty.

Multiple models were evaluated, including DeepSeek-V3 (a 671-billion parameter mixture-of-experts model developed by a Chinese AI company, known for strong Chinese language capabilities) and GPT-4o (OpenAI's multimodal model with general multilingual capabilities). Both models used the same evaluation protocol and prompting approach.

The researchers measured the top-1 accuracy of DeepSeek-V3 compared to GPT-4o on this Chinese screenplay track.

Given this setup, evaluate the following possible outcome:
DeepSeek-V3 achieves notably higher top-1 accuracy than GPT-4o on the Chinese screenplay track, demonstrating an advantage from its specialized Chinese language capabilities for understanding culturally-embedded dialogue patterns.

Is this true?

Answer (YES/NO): YES